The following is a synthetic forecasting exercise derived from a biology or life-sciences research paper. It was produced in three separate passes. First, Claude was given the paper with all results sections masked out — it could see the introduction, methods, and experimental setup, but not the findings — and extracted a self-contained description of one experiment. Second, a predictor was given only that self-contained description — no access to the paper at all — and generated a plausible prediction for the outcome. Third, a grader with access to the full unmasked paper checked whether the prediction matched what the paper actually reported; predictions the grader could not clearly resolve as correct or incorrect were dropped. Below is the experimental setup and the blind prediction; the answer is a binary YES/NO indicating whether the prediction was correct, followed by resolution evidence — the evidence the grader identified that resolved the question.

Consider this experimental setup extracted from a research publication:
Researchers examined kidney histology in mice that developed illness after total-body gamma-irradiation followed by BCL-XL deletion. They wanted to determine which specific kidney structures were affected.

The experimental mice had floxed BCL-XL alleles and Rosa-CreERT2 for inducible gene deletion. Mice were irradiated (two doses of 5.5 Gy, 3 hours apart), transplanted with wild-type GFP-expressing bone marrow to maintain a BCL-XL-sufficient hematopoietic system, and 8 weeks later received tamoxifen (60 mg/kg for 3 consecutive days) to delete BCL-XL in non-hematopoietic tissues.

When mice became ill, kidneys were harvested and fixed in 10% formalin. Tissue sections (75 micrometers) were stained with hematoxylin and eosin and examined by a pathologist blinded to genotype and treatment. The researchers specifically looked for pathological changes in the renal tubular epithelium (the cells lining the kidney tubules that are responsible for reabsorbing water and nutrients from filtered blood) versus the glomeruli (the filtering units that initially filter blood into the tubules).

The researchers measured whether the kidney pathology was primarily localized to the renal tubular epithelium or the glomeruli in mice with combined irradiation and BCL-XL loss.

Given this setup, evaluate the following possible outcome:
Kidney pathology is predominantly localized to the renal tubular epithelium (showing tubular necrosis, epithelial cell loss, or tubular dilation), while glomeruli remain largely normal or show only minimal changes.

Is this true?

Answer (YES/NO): YES